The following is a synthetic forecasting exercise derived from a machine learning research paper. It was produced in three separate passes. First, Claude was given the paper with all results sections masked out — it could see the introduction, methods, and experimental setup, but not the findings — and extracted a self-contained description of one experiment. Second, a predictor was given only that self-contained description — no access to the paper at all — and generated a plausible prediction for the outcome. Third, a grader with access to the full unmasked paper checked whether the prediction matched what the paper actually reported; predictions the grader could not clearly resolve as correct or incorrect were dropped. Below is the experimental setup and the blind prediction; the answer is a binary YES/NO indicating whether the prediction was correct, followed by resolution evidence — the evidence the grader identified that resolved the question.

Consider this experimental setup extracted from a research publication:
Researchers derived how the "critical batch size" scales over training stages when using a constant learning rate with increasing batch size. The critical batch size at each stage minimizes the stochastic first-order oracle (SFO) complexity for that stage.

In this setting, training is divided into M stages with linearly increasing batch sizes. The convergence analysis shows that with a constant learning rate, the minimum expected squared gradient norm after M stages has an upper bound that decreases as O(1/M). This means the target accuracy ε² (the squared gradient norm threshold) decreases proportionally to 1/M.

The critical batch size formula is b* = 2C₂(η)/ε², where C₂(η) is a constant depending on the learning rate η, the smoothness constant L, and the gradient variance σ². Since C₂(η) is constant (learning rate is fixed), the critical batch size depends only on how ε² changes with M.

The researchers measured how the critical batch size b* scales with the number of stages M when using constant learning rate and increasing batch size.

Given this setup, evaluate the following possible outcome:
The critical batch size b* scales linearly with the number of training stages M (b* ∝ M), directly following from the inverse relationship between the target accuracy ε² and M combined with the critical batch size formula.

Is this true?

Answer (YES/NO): YES